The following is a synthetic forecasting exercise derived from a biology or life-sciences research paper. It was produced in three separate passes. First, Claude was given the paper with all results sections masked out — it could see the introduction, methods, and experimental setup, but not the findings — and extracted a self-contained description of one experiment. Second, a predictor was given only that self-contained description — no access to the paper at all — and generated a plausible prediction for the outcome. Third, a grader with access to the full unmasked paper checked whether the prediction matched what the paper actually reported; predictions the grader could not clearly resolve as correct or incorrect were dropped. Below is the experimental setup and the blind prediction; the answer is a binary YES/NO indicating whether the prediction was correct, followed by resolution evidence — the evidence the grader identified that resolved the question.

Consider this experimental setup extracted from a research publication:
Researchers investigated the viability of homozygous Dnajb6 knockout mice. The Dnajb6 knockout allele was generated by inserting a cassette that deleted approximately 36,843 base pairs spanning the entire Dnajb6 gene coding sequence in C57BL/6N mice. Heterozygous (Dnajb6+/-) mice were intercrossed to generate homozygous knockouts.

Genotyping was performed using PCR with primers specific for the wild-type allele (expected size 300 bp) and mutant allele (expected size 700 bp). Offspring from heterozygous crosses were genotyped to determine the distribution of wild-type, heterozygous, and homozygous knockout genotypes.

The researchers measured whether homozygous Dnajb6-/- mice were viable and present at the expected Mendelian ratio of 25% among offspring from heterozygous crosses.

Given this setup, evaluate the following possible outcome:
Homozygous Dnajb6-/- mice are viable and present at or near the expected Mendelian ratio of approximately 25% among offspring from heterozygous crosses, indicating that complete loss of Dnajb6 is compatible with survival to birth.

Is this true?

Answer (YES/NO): NO